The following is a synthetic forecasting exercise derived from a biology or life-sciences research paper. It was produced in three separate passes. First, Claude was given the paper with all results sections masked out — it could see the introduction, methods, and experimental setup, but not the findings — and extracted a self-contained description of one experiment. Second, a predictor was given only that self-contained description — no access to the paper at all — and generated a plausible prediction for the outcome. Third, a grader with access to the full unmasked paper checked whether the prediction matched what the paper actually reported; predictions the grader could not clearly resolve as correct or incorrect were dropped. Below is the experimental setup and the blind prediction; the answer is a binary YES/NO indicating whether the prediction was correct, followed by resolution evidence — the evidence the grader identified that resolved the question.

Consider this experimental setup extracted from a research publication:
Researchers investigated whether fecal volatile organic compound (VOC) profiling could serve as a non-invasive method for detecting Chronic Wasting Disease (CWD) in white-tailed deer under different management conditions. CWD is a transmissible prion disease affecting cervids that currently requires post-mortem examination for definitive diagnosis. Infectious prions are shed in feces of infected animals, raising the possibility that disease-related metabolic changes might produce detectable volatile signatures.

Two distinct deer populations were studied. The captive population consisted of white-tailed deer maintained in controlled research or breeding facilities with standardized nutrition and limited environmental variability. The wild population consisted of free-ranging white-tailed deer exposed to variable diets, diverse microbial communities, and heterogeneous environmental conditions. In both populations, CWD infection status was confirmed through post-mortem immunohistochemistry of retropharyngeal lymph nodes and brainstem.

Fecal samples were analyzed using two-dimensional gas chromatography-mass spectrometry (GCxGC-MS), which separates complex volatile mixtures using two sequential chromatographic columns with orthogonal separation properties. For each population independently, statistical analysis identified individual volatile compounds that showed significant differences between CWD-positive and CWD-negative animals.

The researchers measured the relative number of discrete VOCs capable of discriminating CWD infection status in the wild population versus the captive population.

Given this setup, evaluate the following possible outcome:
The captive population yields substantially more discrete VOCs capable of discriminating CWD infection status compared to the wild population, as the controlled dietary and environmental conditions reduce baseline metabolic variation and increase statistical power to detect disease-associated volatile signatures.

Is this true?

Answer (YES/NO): NO